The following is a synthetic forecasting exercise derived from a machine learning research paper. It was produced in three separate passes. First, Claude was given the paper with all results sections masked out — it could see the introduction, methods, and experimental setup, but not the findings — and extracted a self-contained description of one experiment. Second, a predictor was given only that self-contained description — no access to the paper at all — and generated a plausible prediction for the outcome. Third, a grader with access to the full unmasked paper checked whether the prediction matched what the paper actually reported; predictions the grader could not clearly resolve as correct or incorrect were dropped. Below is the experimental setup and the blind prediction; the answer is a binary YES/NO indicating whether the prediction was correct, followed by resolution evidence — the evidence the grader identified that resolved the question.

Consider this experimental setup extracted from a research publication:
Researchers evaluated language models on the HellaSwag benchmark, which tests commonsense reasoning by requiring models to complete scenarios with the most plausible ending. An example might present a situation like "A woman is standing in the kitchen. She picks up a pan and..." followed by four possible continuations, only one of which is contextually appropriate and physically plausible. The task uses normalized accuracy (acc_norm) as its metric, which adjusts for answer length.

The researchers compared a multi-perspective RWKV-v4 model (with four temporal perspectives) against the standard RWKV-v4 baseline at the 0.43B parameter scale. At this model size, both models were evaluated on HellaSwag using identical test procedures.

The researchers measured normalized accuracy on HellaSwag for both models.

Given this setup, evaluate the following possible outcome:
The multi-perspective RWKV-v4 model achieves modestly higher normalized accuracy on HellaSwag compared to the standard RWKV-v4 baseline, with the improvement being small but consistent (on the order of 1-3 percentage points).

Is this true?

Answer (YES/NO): NO